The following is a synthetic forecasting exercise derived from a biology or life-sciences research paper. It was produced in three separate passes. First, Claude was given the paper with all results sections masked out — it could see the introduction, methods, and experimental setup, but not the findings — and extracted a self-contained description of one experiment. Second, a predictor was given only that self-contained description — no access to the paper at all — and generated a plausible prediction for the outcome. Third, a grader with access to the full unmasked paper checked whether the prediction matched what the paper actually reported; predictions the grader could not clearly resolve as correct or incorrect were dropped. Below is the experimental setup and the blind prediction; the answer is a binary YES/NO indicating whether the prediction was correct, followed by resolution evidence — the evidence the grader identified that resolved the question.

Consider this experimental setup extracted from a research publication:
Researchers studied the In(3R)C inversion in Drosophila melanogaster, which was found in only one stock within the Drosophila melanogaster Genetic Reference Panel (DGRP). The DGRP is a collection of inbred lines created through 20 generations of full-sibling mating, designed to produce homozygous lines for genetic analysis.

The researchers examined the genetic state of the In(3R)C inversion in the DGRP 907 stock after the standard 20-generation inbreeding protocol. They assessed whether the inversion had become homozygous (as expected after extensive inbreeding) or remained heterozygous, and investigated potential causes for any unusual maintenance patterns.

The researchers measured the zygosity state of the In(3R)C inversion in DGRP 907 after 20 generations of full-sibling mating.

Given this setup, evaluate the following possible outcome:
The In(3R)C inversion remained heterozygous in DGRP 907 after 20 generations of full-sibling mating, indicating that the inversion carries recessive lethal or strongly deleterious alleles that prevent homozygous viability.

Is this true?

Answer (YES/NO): YES